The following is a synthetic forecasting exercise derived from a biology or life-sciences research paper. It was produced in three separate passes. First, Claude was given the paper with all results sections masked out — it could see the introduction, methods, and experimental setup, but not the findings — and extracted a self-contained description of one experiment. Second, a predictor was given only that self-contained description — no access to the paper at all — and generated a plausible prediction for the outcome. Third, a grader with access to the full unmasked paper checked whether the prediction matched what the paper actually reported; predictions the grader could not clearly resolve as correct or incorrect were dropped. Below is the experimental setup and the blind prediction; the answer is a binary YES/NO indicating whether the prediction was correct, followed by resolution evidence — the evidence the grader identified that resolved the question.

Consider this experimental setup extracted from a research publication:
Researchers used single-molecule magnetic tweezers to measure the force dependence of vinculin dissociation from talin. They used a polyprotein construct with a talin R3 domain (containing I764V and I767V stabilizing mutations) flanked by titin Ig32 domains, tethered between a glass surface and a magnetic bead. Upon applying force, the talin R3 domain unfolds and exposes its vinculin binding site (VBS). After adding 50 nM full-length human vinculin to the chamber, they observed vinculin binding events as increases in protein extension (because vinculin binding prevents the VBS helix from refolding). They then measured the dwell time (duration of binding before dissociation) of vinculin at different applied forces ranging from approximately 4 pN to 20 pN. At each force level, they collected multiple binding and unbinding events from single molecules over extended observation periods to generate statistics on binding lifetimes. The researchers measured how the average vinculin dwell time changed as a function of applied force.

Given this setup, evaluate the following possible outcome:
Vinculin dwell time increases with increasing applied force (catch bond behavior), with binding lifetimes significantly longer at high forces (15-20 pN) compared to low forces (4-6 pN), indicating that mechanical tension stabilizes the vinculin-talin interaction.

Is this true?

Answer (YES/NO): NO